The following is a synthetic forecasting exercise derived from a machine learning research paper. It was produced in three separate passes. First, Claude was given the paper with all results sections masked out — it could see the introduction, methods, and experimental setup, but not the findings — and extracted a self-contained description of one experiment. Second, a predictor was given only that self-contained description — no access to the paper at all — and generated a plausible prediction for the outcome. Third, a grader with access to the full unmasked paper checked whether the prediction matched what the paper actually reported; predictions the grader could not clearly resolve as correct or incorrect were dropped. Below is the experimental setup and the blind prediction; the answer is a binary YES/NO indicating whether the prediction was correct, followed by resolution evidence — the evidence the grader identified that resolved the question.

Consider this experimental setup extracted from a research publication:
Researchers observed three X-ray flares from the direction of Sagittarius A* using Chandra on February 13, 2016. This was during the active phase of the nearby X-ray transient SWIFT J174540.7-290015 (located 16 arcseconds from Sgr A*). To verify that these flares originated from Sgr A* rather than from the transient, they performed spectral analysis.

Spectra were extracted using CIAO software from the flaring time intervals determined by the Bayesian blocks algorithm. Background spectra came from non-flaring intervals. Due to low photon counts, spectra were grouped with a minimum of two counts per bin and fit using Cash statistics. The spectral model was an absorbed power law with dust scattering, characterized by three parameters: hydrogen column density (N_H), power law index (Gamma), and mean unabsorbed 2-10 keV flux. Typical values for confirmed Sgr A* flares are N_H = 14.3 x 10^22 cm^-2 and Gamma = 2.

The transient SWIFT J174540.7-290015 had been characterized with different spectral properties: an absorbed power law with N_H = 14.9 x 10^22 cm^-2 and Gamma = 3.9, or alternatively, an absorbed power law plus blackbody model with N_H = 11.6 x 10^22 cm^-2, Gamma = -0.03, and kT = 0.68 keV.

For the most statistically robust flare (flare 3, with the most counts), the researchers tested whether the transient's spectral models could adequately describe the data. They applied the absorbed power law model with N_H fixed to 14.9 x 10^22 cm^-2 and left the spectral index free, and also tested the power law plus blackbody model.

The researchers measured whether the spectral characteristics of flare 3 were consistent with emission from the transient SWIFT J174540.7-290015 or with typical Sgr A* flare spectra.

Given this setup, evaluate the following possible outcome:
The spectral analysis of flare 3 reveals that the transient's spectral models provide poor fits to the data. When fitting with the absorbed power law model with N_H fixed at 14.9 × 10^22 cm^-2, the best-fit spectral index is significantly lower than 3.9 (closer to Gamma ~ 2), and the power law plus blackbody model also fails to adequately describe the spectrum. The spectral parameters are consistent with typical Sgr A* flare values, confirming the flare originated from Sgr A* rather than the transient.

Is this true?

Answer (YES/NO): YES